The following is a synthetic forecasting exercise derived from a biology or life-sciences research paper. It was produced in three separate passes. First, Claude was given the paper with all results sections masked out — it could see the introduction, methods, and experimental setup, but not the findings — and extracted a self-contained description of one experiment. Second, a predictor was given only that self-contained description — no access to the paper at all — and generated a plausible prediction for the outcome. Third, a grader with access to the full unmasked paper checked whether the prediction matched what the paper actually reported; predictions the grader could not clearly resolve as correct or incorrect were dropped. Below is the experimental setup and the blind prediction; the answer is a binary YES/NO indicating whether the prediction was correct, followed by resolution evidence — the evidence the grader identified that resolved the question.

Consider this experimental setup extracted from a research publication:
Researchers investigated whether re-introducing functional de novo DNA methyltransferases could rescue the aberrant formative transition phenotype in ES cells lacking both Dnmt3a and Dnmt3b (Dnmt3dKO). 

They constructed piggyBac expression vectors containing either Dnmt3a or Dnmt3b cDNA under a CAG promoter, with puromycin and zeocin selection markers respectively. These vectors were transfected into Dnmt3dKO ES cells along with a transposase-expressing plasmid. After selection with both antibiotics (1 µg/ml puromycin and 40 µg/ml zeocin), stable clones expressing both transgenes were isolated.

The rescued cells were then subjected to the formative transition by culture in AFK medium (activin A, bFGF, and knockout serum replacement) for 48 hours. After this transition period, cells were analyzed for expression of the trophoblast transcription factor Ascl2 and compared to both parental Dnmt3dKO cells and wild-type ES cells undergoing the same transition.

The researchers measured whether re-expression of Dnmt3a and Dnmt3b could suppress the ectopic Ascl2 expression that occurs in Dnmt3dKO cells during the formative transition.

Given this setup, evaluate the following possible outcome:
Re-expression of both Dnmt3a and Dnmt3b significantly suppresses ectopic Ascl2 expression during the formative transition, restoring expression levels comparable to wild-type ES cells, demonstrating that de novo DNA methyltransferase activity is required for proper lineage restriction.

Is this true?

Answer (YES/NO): YES